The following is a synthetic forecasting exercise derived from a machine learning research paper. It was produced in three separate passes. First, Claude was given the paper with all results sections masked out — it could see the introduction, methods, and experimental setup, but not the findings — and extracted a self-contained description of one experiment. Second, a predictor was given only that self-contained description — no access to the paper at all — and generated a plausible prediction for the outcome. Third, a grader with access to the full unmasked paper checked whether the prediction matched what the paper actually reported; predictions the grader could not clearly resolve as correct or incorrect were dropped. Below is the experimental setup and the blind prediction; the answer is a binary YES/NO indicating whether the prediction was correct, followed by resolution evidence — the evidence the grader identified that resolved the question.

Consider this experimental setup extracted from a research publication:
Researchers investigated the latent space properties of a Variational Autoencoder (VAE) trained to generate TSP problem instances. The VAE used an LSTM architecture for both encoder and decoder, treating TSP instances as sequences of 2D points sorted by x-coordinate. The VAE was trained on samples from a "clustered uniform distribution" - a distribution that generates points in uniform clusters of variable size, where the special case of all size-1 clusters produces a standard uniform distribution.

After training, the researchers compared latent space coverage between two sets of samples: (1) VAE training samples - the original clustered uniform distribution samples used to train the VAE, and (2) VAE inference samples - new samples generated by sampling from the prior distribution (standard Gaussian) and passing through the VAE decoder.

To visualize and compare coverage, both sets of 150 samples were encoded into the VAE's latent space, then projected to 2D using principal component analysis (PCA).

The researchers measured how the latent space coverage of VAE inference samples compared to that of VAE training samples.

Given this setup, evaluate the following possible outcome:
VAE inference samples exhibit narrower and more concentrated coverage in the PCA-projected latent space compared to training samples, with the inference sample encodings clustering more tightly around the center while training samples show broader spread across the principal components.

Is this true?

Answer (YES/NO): NO